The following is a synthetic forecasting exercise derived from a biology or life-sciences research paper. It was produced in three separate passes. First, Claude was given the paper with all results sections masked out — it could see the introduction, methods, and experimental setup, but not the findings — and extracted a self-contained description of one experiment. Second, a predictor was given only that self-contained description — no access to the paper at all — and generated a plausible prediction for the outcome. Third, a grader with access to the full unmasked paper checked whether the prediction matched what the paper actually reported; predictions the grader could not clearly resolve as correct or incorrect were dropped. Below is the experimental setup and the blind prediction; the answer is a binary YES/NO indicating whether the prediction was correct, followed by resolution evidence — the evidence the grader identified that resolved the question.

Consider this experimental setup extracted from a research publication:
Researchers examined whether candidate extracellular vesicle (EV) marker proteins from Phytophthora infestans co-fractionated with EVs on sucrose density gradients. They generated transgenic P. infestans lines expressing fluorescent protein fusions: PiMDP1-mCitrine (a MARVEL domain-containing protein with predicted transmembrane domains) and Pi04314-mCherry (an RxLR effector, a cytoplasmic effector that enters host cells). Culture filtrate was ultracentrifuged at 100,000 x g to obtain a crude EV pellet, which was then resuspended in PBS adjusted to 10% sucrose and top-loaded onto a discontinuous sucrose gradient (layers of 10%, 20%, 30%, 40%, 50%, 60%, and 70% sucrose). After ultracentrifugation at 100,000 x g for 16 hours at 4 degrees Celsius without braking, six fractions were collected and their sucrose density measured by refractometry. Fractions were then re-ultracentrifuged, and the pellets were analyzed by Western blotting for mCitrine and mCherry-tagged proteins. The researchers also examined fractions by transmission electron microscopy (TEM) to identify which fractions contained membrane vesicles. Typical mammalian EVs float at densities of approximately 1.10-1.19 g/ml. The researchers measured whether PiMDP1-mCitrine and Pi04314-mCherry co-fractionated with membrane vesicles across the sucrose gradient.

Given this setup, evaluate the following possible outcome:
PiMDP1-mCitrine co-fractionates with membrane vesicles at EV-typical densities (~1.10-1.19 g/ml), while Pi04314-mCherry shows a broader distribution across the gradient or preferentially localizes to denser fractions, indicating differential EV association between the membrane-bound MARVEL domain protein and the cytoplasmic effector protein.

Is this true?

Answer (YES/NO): NO